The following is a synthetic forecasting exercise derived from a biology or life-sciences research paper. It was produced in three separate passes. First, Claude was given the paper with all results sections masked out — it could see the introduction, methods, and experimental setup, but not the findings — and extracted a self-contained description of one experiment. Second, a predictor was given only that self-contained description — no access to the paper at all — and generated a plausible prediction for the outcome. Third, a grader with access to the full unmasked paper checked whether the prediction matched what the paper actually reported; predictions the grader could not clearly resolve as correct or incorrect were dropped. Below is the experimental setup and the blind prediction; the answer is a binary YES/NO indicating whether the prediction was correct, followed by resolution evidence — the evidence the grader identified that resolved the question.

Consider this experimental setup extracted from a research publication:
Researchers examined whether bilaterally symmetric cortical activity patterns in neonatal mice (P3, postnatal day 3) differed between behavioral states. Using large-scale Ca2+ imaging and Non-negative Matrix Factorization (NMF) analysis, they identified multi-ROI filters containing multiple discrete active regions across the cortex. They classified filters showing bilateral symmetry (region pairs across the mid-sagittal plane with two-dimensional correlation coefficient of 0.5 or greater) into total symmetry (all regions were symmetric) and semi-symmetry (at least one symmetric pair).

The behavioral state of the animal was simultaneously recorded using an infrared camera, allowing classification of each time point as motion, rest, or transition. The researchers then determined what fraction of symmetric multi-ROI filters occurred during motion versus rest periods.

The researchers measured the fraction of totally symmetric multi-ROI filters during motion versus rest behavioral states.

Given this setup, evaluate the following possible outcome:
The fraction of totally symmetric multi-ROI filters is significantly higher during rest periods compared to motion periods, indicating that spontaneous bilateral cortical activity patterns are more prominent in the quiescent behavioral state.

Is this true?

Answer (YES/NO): NO